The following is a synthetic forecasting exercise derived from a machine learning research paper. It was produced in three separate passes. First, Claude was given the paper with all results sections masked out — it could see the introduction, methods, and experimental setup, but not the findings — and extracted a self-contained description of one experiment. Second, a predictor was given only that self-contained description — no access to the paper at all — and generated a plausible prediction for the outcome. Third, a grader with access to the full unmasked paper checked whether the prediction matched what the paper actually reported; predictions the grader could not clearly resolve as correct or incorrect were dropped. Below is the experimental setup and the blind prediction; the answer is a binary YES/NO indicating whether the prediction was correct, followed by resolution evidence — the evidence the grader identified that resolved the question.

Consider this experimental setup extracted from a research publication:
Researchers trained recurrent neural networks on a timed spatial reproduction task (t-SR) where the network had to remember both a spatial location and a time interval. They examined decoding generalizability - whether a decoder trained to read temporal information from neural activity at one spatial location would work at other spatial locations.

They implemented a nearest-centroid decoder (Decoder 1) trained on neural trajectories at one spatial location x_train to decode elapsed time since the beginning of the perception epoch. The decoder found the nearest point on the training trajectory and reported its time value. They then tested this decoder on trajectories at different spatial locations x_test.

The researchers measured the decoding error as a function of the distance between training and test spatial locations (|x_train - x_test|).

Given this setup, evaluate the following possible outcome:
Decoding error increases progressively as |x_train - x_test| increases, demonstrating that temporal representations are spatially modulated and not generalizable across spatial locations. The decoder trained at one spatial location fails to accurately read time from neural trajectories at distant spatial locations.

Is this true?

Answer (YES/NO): NO